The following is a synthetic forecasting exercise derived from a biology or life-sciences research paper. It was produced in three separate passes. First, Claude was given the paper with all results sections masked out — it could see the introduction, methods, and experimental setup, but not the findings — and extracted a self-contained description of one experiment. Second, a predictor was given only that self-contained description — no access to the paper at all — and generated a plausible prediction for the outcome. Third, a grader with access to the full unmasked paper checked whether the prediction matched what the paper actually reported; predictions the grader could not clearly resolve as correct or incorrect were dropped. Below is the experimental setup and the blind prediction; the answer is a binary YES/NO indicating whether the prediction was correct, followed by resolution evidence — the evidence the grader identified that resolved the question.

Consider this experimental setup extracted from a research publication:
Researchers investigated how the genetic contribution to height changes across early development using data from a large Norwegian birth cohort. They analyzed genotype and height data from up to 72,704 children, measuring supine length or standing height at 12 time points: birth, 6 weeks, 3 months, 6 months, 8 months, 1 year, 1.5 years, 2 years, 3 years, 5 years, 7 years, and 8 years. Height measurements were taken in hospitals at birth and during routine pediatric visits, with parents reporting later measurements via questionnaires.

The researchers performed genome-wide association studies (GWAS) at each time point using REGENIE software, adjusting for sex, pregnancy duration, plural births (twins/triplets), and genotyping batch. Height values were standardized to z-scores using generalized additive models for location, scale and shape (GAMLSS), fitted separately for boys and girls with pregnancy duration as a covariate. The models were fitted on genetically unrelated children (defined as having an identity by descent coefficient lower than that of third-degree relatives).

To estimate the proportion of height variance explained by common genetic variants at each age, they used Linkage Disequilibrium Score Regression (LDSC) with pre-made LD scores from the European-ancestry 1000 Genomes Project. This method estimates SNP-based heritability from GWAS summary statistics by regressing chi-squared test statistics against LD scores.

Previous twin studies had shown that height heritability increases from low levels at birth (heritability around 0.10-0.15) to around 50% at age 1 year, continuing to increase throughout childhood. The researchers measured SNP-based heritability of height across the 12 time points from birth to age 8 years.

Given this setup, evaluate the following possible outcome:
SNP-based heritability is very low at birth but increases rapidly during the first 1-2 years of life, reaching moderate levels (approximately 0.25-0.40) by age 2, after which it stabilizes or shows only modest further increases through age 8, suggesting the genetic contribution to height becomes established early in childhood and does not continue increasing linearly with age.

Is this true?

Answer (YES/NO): NO